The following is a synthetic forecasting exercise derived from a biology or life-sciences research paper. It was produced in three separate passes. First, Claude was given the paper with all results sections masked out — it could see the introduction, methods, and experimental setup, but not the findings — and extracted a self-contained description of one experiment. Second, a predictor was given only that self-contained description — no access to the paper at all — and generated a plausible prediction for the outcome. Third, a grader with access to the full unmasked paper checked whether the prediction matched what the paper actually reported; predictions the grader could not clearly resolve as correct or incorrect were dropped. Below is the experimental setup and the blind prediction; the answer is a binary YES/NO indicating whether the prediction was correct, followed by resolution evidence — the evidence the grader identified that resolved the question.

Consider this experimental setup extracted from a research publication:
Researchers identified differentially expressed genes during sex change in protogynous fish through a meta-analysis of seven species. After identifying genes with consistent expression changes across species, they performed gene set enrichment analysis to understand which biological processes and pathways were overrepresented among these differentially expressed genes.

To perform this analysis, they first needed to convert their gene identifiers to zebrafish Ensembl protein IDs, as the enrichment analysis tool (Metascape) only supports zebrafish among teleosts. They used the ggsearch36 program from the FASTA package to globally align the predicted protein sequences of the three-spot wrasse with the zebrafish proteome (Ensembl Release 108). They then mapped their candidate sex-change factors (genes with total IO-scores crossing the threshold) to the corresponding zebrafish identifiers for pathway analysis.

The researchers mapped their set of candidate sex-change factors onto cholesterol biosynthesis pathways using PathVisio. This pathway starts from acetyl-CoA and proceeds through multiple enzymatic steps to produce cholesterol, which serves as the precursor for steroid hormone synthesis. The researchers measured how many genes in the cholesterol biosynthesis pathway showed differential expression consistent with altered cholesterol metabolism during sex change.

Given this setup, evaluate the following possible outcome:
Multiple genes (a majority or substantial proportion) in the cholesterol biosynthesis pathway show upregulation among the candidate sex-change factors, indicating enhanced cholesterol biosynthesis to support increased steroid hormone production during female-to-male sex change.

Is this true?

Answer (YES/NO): NO